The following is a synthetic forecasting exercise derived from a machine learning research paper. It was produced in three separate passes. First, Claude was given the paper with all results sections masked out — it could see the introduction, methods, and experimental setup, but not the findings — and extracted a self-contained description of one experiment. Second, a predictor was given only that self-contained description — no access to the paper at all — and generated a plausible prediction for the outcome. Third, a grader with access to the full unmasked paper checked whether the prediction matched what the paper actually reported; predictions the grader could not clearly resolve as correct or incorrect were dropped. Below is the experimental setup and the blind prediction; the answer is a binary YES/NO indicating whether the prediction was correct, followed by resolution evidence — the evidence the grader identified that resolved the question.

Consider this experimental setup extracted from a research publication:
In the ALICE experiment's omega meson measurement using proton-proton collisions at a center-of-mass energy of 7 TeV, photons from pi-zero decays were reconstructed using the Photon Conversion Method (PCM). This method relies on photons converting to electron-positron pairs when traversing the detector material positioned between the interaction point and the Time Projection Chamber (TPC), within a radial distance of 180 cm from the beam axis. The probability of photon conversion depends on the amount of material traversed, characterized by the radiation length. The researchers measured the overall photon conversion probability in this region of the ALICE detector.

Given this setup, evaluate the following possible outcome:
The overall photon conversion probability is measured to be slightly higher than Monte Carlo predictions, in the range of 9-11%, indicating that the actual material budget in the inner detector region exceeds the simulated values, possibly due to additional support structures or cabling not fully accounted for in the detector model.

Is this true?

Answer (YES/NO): NO